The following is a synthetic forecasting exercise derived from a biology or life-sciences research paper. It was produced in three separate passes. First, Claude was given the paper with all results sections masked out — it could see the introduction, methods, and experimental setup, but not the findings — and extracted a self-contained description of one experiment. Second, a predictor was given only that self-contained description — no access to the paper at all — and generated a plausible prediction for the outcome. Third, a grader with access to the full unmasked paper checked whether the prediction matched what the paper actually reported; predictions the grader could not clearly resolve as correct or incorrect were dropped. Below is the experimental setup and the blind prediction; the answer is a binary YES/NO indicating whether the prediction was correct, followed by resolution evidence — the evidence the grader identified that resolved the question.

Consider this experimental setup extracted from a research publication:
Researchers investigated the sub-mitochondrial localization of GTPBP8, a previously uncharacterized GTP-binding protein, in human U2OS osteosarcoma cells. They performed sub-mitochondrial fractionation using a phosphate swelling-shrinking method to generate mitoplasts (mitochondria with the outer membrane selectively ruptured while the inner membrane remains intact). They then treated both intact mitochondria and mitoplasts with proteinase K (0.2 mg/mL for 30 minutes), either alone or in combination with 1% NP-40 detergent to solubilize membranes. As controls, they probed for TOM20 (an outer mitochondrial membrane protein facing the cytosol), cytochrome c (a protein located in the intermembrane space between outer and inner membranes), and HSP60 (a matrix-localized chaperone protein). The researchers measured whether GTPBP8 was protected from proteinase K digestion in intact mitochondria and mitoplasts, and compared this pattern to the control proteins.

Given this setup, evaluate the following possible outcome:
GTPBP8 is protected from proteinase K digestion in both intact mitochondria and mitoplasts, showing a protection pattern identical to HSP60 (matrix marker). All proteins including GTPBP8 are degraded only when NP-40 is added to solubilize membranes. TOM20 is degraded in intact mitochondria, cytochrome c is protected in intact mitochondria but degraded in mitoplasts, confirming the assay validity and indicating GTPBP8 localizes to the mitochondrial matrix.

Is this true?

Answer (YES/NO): YES